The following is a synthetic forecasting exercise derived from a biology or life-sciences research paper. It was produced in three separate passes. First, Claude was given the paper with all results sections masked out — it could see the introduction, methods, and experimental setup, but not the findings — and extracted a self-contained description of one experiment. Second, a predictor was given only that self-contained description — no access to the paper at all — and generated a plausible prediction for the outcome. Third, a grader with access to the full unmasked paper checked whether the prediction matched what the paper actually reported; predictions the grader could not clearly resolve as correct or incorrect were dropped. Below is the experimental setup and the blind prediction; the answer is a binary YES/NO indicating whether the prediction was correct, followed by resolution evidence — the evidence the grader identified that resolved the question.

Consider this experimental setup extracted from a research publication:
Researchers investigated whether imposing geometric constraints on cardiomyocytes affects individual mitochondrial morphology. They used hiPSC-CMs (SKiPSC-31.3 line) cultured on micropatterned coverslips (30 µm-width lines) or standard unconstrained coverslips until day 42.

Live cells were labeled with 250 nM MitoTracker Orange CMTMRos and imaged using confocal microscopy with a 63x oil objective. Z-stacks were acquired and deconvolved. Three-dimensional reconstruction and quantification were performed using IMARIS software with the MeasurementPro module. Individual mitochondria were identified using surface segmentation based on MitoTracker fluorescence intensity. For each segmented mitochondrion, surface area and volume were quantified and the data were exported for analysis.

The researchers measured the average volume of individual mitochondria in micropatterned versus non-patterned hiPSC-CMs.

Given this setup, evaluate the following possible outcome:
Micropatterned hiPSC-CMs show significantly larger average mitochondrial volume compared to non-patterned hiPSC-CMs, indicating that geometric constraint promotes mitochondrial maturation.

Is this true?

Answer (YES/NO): NO